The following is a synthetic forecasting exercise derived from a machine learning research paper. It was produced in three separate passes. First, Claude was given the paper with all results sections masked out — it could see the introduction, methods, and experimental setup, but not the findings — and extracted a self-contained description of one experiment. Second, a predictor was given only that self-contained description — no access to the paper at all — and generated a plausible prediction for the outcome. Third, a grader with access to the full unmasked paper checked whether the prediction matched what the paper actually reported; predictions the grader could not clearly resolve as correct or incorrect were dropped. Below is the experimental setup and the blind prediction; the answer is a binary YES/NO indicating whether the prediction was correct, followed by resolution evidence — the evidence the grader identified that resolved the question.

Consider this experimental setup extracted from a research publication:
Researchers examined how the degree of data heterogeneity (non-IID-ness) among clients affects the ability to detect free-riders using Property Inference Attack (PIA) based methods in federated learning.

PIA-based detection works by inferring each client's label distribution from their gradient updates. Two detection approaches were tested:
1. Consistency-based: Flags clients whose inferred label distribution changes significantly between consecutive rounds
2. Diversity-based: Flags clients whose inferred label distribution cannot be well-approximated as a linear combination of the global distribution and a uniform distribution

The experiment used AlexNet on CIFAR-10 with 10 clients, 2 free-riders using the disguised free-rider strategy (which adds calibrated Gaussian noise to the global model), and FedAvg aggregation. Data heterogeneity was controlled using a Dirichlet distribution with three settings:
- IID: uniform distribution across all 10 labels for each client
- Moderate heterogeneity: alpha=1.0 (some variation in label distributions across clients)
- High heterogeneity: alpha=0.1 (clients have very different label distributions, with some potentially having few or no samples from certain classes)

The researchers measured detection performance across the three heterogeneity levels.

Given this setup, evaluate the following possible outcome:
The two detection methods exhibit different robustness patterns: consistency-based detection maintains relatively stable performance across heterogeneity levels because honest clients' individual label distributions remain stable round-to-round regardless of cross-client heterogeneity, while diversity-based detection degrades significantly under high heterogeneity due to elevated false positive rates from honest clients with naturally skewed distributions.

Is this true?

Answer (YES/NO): NO